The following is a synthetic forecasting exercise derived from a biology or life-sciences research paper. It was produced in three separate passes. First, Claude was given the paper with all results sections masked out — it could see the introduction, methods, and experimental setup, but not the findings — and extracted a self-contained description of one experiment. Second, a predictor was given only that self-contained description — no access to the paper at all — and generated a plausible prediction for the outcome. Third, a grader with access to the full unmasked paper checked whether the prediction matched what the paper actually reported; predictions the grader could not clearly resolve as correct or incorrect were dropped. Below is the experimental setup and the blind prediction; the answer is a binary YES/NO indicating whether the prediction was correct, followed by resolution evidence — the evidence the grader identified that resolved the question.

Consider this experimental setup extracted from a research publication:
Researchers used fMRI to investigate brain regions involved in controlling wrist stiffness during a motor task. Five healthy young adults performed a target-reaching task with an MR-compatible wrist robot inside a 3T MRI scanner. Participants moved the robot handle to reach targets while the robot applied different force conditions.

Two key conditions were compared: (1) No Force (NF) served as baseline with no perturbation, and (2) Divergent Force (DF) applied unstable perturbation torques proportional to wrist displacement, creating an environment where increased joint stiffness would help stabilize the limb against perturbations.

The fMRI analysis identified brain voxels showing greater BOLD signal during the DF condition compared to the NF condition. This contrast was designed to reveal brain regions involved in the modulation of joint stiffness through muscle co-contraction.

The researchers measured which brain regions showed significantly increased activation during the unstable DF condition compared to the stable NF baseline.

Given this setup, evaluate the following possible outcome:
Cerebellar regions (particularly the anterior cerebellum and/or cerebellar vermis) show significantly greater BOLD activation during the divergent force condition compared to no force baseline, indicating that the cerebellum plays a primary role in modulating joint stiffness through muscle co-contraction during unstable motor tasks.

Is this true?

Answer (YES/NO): NO